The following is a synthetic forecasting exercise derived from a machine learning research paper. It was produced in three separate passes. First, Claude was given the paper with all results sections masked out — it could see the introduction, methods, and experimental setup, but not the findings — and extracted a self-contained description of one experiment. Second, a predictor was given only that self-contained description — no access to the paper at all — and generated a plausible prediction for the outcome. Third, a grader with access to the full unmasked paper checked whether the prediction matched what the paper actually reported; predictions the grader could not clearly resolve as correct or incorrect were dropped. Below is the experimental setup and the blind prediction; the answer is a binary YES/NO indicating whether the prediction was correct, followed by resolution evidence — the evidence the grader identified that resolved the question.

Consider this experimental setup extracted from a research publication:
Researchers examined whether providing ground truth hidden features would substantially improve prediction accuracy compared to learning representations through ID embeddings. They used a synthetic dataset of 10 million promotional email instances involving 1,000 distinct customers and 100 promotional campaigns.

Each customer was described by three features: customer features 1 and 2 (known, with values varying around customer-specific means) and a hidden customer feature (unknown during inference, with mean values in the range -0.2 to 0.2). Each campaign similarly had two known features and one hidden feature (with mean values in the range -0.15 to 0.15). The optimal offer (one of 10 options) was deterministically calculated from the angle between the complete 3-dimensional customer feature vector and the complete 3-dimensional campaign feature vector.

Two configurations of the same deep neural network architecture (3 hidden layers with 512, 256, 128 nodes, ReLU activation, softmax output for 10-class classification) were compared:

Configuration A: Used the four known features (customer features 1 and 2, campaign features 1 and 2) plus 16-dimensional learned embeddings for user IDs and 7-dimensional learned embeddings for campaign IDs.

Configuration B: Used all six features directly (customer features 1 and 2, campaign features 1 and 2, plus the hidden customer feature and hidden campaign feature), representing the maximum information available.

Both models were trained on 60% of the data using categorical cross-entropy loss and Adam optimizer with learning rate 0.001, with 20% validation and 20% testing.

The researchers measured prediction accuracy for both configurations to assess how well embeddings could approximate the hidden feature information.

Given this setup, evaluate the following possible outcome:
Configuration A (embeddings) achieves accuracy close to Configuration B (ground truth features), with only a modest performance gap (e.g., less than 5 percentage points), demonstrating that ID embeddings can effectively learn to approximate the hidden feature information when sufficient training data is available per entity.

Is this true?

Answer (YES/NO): NO